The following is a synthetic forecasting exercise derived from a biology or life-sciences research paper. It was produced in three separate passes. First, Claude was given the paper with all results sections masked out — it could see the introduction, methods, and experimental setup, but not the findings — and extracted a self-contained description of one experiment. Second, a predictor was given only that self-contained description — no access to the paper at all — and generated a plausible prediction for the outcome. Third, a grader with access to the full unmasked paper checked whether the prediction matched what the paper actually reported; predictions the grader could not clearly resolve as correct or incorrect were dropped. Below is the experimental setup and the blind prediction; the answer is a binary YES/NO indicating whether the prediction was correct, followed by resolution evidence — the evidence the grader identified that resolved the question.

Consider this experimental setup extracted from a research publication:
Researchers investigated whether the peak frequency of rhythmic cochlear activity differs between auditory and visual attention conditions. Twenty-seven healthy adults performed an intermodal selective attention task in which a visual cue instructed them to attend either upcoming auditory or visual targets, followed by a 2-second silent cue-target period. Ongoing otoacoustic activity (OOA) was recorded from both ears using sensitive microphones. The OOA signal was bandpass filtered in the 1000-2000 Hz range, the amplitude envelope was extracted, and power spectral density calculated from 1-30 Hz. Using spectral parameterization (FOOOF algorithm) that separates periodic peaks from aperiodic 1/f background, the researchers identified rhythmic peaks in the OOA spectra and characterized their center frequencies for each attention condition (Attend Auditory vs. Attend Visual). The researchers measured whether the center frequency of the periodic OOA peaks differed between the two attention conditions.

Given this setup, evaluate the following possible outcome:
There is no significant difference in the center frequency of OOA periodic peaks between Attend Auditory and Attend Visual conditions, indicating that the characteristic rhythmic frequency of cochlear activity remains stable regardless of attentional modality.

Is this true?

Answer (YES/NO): YES